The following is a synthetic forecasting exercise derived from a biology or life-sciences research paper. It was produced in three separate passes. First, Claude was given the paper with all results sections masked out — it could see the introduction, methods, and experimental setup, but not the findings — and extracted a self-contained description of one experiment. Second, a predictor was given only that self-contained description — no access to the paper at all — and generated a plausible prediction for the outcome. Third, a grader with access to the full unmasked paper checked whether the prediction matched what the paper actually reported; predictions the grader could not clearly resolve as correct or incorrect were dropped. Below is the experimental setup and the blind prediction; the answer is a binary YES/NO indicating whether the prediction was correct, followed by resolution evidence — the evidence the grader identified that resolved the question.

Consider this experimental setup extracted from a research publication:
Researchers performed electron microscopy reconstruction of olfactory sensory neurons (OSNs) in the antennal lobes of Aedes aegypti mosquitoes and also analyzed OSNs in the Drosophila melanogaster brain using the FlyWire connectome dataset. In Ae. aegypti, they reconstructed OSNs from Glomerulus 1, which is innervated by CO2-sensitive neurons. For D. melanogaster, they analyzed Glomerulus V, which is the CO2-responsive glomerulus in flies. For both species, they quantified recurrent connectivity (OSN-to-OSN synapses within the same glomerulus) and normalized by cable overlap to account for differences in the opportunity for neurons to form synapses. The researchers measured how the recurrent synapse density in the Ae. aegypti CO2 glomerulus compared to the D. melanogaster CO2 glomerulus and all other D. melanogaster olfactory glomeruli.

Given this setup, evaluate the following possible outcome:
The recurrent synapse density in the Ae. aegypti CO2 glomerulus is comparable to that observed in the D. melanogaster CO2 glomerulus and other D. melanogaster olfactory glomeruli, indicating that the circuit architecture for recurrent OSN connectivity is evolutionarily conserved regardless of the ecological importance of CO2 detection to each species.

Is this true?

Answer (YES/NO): NO